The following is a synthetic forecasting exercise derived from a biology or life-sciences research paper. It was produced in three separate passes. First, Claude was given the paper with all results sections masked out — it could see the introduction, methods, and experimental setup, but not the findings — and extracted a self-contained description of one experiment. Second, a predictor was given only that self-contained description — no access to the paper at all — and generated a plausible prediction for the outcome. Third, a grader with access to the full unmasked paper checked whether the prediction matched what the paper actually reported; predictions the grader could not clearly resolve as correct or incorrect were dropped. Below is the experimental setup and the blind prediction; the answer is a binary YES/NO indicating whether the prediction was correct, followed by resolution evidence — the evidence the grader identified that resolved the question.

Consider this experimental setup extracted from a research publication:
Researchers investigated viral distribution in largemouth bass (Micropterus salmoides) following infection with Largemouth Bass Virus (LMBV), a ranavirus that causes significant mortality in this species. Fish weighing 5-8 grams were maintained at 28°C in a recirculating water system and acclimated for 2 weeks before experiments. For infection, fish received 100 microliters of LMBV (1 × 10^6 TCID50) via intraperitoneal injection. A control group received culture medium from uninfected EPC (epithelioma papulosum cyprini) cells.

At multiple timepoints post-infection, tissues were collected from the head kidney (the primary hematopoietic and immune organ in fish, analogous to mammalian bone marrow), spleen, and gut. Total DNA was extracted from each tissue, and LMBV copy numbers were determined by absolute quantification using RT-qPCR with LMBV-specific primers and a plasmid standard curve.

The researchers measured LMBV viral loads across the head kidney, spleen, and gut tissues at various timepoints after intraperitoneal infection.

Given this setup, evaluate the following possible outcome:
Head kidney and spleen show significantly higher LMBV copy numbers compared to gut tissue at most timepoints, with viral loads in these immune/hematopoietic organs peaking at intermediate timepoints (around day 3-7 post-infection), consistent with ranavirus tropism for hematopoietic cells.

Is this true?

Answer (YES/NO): NO